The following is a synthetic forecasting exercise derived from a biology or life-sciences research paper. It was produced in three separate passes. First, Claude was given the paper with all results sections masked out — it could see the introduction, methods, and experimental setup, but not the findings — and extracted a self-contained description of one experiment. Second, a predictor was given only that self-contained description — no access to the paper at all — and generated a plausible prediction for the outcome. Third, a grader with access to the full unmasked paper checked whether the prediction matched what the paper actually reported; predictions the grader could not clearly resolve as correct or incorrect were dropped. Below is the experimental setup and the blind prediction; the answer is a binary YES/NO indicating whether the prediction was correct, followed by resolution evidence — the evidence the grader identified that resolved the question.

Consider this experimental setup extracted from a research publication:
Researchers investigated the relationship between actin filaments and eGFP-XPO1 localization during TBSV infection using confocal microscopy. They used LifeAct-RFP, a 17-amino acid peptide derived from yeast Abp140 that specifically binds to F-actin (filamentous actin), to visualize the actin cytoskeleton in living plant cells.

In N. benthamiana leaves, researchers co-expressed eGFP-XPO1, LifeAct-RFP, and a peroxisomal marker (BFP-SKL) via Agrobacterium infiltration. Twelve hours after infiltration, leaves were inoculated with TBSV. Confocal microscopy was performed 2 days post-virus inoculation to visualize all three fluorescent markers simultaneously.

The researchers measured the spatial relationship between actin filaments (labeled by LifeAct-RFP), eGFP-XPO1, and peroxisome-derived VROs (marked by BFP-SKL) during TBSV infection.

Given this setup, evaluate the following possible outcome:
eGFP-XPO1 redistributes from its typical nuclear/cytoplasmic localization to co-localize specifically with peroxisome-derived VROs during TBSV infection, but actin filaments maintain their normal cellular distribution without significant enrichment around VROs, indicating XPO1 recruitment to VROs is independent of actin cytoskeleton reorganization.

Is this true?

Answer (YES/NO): NO